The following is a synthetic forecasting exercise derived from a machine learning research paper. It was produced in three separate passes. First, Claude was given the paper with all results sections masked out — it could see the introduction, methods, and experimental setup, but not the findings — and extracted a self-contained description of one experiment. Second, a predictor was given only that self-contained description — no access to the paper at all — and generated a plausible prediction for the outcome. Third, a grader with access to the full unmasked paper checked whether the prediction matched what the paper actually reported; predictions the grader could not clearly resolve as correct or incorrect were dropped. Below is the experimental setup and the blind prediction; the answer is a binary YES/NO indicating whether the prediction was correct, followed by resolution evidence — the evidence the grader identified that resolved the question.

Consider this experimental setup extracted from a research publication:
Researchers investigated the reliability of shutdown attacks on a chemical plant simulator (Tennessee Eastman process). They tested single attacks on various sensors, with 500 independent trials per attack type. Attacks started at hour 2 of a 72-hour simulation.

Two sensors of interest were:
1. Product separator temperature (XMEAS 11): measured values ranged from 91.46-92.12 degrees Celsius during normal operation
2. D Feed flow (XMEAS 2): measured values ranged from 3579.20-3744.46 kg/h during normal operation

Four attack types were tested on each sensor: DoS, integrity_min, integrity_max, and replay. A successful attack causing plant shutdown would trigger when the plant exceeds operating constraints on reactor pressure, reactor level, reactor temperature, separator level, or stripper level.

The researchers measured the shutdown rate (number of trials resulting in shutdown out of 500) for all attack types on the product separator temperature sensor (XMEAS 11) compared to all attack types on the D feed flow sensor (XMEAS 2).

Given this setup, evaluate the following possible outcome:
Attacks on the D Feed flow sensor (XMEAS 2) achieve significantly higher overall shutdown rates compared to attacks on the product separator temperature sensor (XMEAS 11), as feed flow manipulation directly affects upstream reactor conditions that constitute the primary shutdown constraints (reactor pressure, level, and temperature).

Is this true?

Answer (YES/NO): YES